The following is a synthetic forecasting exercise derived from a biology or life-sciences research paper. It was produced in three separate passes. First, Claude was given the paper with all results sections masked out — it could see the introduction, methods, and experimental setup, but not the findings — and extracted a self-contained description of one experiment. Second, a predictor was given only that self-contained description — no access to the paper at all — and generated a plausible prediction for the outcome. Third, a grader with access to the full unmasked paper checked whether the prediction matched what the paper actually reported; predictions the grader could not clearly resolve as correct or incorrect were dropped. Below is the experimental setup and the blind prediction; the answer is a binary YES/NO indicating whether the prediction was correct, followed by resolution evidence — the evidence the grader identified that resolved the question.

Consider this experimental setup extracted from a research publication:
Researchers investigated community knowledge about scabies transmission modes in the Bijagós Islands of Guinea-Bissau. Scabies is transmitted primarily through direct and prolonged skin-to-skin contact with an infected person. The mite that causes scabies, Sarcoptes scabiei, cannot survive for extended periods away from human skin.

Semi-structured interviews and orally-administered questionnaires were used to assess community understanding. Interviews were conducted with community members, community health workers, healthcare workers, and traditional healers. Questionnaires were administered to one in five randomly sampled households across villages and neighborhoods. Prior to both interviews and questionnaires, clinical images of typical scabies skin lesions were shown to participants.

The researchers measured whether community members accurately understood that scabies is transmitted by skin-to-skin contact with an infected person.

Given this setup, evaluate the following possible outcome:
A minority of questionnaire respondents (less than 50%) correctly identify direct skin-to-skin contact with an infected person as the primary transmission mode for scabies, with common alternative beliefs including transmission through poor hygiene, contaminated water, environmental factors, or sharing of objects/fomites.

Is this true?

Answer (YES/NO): NO